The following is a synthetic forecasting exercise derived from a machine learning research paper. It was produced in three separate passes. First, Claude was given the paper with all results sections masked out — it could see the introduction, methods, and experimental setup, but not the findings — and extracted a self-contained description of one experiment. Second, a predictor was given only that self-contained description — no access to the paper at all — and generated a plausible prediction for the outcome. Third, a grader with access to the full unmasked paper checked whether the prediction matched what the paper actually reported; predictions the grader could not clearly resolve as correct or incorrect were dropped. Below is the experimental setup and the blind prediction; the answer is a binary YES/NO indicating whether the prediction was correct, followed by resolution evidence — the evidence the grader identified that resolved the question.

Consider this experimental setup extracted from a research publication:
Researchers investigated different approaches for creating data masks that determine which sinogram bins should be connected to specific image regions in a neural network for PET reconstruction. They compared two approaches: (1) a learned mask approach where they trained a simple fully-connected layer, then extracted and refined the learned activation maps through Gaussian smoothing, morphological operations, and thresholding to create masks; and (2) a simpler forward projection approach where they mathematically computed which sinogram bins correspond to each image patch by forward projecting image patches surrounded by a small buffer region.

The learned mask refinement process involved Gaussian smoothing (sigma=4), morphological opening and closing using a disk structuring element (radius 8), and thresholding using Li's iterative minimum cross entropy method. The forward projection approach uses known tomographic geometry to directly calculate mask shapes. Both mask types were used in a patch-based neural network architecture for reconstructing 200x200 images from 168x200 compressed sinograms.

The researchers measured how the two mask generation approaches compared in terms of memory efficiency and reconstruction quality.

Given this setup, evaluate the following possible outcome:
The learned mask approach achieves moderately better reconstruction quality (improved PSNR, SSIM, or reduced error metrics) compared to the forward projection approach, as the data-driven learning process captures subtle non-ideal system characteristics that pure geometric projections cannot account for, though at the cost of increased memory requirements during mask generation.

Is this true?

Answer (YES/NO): NO